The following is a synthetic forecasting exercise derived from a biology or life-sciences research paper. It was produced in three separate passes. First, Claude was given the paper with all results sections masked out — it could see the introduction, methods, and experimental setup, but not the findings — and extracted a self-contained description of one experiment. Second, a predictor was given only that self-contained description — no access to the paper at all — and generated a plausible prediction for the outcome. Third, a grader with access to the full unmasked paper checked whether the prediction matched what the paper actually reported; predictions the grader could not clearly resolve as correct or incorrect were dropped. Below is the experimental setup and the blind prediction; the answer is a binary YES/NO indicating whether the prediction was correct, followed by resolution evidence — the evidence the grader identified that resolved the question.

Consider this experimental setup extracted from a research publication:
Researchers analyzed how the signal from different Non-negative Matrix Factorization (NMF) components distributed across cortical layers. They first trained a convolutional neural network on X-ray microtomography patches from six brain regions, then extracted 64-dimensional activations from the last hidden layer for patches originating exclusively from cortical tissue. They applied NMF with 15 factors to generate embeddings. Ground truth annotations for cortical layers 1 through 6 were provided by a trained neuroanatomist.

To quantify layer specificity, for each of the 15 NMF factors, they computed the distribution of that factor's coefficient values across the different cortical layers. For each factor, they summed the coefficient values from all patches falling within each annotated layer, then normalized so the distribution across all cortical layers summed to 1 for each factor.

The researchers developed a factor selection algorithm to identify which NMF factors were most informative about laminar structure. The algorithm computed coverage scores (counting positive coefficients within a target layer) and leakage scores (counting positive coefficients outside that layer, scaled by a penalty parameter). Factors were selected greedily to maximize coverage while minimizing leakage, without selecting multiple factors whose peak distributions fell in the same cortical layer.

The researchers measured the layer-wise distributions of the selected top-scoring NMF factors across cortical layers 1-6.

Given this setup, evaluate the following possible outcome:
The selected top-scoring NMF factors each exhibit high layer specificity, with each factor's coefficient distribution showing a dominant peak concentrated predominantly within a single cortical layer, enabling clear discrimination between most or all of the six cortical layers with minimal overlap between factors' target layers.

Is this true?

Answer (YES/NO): NO